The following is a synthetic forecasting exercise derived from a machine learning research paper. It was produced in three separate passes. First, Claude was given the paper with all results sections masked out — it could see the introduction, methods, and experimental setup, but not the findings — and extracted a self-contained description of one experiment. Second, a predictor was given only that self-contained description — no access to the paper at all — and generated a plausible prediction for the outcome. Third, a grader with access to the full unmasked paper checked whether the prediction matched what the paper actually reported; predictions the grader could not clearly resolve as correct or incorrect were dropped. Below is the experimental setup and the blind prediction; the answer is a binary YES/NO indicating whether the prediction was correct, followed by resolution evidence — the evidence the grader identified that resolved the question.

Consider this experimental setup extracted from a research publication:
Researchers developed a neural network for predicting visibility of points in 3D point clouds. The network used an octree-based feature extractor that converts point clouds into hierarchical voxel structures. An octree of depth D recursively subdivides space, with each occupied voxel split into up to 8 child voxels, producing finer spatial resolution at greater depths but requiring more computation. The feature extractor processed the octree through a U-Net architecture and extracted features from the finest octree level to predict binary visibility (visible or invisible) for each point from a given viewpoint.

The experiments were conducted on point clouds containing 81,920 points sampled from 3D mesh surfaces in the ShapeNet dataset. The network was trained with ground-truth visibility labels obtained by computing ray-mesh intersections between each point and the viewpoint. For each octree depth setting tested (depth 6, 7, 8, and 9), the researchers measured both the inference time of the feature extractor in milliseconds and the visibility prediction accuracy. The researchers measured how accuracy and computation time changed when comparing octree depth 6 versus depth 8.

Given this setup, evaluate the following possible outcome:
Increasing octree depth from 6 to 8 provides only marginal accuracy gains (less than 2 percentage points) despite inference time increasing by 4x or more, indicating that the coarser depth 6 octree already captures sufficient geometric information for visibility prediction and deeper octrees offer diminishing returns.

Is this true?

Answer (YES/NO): NO